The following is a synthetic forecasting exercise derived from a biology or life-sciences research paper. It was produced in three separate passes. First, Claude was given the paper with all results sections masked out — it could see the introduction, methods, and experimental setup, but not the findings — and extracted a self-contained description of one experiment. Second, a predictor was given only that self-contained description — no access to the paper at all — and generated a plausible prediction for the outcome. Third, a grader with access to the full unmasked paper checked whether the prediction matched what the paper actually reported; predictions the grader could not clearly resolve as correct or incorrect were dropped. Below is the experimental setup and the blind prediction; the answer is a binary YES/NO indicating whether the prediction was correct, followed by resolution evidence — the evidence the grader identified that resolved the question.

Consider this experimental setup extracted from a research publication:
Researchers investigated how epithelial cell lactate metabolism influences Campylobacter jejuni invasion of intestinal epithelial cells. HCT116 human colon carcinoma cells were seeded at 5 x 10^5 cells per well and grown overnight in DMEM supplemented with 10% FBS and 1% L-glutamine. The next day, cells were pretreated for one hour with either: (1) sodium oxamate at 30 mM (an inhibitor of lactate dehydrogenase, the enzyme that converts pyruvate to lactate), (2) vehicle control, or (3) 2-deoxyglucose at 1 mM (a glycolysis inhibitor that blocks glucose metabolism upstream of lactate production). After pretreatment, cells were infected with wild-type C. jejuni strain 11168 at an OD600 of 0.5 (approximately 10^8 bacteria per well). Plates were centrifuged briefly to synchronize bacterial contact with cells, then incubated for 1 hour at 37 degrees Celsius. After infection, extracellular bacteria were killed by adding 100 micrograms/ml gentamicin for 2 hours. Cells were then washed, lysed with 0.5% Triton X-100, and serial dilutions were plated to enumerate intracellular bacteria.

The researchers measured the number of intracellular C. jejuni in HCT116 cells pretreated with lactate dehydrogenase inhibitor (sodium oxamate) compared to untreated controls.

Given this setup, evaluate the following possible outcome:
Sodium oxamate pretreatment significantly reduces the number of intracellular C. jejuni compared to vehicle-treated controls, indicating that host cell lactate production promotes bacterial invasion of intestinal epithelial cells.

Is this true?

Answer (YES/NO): YES